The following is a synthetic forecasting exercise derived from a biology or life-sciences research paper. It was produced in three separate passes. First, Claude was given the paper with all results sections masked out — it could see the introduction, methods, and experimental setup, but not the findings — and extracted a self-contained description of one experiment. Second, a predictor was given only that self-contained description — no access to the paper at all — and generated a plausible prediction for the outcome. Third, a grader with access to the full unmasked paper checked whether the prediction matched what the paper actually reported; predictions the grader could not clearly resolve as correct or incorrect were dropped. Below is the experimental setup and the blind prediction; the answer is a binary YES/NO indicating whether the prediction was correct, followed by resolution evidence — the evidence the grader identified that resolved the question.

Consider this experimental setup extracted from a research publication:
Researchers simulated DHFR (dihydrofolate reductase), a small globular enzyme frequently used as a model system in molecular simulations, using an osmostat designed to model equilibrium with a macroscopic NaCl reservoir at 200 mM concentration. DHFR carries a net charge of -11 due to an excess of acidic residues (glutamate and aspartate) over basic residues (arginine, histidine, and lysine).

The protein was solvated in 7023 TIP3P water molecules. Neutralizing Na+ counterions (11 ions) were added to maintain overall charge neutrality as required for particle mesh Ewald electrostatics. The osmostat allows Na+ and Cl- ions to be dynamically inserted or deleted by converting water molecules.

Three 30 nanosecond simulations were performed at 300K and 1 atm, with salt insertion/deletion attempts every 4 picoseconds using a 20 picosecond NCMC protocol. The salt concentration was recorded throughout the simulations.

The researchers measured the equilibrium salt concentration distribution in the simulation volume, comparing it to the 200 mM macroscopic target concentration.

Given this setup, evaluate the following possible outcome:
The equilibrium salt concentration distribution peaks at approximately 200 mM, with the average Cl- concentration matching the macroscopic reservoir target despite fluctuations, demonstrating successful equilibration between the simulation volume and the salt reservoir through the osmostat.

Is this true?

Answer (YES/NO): NO